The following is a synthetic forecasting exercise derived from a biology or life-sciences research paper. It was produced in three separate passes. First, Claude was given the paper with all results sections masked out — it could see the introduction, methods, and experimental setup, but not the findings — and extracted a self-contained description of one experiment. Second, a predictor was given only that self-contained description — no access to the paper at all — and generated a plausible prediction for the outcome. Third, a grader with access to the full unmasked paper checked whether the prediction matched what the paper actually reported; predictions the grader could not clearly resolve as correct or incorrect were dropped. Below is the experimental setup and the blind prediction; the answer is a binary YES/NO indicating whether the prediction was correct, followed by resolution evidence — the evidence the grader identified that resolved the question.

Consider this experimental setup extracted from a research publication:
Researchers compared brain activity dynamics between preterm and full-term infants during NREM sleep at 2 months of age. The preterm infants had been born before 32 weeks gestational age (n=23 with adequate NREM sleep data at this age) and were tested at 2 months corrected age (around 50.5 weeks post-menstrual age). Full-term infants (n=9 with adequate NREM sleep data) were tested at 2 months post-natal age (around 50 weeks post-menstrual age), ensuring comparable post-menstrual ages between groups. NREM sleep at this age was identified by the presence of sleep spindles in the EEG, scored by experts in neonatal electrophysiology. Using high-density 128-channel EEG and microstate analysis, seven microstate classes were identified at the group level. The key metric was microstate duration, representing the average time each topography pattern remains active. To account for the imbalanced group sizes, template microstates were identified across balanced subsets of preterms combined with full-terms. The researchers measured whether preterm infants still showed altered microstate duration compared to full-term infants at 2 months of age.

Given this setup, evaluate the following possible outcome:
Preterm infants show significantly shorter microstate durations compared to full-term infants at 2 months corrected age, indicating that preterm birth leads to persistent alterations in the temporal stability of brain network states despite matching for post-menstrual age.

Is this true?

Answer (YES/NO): NO